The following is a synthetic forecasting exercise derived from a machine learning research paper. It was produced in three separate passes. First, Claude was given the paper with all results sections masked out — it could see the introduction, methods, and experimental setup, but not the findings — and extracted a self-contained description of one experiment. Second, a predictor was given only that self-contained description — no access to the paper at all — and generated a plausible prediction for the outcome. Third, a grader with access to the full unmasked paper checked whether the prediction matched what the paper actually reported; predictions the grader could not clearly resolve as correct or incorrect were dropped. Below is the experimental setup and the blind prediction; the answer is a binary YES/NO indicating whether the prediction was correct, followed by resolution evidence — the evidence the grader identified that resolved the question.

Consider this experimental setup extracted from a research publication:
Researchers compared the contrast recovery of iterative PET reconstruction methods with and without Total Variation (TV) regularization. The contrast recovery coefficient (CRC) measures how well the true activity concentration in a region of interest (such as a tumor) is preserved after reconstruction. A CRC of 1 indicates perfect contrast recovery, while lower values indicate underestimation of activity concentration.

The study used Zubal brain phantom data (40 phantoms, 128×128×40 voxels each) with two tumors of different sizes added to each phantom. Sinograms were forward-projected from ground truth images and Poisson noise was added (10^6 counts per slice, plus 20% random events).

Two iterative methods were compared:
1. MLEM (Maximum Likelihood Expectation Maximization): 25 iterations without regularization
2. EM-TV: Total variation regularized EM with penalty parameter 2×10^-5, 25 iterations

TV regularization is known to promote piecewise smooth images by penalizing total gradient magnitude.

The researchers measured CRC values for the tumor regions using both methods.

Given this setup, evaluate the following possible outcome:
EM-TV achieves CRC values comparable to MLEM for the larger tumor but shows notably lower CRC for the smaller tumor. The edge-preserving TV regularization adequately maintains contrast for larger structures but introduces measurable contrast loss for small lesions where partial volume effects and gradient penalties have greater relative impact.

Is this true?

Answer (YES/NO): NO